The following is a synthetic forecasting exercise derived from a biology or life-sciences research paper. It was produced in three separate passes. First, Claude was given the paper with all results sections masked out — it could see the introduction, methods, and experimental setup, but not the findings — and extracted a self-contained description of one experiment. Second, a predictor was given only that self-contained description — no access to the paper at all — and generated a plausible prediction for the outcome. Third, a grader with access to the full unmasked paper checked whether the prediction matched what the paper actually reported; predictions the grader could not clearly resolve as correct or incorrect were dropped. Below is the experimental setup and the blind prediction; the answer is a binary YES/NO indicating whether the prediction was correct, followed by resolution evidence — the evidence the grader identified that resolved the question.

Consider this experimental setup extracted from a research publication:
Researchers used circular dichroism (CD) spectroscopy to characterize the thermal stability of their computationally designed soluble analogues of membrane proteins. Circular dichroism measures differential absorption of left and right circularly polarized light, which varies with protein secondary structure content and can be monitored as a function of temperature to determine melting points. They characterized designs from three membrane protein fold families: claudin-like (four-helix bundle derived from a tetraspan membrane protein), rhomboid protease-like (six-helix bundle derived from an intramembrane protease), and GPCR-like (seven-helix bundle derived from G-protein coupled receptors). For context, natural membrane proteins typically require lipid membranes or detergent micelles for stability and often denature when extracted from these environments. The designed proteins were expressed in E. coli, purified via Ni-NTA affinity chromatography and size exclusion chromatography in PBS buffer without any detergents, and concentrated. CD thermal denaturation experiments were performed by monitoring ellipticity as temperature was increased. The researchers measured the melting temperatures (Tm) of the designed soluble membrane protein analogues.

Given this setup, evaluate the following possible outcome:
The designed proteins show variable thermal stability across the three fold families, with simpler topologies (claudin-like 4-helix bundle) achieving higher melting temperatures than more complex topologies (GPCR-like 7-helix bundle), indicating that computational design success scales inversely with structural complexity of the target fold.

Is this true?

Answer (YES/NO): NO